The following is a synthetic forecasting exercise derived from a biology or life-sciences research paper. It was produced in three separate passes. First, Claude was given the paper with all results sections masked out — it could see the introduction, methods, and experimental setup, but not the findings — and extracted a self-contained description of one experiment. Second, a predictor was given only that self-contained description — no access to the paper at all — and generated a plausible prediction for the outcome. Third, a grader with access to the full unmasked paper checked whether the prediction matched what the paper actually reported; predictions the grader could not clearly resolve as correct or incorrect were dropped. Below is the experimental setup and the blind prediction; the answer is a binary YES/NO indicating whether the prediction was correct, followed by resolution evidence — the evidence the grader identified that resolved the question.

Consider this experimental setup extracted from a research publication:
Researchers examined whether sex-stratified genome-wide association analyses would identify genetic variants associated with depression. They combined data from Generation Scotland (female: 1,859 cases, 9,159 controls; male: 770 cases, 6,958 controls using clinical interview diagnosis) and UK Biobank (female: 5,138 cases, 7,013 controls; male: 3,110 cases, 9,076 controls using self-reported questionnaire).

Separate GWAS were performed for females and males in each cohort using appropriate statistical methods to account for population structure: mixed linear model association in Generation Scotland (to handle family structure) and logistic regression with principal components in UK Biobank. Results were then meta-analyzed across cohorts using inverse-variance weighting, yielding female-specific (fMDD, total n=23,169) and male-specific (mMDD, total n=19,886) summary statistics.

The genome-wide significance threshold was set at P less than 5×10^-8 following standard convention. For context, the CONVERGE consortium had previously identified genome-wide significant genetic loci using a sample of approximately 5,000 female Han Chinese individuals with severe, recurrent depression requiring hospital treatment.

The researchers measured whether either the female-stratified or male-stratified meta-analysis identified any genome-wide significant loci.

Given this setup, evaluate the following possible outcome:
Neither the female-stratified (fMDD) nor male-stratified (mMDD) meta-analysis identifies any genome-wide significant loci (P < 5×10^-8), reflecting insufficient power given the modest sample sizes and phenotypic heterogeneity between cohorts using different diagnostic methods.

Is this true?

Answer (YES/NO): NO